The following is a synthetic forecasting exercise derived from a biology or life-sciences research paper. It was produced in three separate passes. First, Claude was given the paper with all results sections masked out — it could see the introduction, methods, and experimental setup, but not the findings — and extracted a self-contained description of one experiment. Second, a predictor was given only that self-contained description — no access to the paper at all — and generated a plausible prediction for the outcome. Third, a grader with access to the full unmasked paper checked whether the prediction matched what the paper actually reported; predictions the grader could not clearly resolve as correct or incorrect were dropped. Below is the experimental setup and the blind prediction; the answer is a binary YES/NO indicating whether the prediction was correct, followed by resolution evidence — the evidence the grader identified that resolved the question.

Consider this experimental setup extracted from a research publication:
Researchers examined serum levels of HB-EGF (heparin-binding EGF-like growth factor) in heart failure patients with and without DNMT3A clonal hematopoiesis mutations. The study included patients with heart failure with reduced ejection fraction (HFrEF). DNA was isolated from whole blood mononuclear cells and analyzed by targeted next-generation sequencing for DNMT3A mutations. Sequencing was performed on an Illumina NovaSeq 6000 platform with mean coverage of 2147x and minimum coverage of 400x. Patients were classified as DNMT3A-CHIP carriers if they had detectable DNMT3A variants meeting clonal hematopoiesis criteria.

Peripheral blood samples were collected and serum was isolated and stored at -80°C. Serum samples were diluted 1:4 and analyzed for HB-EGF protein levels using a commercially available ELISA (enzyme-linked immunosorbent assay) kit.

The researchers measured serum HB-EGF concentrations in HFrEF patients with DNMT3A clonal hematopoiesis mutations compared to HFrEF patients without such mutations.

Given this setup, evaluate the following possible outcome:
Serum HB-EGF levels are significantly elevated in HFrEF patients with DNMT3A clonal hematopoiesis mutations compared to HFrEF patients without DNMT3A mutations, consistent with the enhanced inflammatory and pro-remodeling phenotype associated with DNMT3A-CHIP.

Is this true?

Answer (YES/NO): YES